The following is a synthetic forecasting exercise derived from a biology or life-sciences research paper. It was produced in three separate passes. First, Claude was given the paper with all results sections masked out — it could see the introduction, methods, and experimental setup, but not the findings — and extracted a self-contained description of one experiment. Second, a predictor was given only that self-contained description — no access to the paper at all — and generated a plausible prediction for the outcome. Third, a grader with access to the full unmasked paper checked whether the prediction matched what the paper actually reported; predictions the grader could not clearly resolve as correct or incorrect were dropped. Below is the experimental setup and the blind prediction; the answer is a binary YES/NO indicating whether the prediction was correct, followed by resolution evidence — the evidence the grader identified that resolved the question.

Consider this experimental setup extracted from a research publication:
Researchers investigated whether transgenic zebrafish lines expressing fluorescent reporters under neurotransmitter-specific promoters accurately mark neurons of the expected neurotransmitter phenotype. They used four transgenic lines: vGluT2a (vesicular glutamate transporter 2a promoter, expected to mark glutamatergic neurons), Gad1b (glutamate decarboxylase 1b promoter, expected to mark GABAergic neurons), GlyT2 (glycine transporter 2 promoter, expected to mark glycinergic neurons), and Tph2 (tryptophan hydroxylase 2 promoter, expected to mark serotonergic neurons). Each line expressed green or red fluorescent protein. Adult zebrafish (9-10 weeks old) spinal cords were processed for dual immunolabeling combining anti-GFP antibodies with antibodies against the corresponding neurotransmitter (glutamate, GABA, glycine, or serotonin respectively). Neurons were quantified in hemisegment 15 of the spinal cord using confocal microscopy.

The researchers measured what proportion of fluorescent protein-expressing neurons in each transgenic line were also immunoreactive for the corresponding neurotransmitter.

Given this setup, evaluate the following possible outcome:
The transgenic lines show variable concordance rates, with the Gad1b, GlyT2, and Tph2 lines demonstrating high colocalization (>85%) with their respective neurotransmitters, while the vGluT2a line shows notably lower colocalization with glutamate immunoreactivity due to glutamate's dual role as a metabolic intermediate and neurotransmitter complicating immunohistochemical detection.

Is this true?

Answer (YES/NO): NO